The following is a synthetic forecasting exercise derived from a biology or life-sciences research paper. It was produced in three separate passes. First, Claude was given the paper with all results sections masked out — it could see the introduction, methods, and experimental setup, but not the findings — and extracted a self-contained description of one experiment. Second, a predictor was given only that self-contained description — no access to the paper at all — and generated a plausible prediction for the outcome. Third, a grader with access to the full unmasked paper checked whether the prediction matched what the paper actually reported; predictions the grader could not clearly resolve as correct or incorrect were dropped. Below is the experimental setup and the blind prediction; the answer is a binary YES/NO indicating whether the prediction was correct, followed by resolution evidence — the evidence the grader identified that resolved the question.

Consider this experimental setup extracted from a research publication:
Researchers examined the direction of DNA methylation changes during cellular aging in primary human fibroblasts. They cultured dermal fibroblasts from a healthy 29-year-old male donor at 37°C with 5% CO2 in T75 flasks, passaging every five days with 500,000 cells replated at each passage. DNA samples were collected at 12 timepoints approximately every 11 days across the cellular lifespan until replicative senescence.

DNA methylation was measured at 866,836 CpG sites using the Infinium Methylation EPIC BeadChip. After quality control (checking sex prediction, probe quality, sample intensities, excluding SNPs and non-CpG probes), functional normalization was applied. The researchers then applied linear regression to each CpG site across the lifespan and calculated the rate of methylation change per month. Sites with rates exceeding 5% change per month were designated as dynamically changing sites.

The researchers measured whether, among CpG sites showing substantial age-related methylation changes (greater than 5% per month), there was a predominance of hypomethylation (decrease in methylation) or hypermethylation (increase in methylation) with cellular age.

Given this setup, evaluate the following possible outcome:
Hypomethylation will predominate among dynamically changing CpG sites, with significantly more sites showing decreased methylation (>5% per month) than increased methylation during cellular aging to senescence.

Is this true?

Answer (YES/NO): YES